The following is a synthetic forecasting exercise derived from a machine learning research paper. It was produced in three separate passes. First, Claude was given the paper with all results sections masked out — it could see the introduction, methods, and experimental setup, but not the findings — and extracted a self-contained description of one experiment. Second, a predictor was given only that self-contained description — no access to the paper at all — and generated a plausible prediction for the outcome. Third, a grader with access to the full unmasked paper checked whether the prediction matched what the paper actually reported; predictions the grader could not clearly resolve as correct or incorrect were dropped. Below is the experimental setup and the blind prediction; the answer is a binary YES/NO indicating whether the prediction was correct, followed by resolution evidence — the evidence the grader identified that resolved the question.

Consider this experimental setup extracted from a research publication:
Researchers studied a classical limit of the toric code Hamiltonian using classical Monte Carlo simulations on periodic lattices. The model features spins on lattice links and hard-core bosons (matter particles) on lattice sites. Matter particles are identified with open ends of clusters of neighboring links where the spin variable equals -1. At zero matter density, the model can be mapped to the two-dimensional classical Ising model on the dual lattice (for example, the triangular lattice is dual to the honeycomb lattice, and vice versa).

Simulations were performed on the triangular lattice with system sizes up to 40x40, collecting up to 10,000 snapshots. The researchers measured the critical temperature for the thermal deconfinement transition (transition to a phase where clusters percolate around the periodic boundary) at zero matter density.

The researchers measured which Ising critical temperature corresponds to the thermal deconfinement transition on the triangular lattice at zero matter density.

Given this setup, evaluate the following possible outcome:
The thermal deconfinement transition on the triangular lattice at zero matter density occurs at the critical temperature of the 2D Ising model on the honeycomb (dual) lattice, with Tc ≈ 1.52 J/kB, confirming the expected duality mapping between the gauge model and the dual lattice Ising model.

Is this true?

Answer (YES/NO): YES